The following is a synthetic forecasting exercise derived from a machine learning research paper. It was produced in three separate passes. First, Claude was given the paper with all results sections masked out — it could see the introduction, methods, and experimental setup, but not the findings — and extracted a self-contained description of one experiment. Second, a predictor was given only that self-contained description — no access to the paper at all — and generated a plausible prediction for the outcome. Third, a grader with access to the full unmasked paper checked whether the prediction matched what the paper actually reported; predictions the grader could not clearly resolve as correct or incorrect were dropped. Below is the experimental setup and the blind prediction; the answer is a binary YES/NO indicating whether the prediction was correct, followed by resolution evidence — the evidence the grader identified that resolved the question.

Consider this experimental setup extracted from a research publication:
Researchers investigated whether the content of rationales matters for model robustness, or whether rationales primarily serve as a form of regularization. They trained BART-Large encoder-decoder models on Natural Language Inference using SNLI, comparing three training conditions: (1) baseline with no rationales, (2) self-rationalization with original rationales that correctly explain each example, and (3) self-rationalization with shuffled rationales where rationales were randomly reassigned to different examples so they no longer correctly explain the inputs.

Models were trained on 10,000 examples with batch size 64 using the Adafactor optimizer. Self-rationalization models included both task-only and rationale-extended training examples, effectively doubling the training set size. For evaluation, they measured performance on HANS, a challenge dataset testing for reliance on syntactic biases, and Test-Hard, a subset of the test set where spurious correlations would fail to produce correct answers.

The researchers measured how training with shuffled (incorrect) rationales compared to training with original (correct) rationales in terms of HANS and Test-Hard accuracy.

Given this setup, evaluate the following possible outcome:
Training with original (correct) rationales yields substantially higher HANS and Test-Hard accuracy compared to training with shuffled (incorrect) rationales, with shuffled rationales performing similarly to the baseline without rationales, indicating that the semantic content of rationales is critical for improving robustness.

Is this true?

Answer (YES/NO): NO